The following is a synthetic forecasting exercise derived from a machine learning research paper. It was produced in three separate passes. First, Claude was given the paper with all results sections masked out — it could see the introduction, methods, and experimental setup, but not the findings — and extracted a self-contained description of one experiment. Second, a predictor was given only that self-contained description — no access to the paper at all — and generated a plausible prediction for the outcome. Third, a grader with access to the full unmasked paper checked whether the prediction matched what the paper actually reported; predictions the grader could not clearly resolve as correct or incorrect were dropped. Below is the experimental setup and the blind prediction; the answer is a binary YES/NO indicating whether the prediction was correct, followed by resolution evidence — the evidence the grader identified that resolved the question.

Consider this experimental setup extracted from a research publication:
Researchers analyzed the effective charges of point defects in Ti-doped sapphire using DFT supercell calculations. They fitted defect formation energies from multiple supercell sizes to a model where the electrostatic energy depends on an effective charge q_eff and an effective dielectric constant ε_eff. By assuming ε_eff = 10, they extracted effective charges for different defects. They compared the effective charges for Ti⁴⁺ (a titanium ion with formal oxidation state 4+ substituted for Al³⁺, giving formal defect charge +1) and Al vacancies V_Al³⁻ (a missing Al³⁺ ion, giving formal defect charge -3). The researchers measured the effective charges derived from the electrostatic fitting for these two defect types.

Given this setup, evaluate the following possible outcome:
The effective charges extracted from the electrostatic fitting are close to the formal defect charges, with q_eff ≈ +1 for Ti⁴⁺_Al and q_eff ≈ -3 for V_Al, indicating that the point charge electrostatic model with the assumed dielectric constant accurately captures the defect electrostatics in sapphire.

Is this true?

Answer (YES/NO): NO